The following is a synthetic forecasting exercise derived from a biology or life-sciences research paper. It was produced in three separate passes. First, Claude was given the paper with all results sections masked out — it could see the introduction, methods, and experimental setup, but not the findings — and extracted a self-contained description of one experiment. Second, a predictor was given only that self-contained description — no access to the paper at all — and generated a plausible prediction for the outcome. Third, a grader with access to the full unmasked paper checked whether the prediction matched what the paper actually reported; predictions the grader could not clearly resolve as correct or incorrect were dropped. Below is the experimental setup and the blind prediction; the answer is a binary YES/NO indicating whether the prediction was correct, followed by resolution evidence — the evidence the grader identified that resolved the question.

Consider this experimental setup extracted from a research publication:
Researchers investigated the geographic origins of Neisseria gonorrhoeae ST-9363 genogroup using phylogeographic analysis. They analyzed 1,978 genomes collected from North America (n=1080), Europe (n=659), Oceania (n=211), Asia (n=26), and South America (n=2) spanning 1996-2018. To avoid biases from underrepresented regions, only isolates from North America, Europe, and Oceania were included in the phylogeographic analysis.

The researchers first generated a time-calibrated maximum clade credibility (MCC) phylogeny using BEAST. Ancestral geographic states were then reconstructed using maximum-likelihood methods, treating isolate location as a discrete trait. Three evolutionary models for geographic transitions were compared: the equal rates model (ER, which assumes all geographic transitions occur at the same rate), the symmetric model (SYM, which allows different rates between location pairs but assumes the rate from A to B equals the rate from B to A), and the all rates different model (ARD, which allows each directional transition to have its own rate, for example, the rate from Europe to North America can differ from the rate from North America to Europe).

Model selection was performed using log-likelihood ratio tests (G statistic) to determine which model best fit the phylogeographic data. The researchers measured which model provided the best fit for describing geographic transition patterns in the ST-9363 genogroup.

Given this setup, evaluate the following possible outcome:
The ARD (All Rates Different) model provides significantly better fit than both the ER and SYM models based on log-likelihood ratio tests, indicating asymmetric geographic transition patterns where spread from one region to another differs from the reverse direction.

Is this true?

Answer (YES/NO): YES